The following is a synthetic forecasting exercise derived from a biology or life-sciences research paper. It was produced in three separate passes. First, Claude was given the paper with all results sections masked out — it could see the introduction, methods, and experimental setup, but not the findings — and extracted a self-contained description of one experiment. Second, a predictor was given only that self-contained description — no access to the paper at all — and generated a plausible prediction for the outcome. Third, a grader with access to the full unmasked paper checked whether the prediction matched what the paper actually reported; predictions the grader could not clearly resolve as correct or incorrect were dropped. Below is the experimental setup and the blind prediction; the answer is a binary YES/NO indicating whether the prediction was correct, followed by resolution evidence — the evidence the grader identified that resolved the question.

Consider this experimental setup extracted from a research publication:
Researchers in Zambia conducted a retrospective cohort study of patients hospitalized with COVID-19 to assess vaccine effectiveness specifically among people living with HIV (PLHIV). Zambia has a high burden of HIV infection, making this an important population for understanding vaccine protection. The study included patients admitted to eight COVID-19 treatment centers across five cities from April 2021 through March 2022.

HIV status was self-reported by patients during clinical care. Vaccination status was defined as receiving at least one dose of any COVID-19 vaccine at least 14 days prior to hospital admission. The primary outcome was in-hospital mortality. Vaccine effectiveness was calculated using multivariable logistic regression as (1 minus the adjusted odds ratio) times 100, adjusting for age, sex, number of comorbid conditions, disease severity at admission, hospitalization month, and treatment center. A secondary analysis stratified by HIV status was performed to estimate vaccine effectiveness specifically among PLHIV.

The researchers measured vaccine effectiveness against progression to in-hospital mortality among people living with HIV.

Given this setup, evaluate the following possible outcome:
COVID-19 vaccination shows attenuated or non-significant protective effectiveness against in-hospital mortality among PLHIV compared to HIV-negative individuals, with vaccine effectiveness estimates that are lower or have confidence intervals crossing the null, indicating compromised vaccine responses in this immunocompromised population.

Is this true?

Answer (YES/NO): YES